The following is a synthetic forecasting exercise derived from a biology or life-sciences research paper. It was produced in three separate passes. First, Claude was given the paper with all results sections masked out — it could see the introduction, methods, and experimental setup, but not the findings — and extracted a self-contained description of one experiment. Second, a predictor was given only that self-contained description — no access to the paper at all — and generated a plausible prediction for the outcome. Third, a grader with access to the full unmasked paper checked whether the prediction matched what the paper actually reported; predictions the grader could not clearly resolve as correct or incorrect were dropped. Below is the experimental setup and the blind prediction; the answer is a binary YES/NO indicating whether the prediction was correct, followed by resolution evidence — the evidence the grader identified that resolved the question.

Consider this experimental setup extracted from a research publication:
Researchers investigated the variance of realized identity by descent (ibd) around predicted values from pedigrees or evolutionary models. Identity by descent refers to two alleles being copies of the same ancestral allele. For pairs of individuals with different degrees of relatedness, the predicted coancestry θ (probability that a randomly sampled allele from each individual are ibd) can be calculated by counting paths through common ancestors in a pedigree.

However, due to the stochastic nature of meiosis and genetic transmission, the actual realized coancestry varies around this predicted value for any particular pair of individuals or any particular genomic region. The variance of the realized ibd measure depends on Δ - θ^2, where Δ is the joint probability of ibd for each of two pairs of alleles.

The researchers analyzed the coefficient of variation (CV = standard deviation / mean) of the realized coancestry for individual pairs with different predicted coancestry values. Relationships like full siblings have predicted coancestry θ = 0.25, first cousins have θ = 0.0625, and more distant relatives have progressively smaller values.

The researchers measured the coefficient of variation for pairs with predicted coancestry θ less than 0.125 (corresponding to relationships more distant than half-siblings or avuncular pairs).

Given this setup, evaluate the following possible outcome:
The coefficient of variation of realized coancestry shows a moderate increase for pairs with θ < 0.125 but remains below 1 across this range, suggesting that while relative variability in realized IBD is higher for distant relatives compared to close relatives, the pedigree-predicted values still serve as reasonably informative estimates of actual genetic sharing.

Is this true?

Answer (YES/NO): NO